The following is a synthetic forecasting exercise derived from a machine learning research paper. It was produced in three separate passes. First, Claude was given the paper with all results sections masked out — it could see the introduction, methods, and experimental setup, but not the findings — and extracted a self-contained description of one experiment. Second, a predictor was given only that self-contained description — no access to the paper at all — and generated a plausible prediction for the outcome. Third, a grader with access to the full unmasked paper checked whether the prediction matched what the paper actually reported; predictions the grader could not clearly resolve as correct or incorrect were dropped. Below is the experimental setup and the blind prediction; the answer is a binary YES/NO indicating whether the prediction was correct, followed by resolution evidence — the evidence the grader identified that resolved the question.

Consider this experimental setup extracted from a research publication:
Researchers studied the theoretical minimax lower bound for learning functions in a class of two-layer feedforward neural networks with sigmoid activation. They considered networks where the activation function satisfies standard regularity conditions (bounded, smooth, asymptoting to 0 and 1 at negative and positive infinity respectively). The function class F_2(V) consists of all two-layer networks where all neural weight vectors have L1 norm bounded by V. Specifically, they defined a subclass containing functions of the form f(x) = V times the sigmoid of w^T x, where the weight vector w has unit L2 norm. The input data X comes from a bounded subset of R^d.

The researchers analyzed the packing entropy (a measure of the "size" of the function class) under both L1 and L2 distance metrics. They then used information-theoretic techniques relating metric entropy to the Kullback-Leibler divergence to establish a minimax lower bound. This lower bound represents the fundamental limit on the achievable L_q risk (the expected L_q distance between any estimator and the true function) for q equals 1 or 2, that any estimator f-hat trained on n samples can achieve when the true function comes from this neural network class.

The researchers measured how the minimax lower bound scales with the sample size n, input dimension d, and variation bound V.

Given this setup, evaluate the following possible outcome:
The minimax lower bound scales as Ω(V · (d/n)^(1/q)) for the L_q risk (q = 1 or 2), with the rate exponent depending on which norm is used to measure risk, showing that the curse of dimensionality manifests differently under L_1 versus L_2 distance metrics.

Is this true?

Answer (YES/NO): NO